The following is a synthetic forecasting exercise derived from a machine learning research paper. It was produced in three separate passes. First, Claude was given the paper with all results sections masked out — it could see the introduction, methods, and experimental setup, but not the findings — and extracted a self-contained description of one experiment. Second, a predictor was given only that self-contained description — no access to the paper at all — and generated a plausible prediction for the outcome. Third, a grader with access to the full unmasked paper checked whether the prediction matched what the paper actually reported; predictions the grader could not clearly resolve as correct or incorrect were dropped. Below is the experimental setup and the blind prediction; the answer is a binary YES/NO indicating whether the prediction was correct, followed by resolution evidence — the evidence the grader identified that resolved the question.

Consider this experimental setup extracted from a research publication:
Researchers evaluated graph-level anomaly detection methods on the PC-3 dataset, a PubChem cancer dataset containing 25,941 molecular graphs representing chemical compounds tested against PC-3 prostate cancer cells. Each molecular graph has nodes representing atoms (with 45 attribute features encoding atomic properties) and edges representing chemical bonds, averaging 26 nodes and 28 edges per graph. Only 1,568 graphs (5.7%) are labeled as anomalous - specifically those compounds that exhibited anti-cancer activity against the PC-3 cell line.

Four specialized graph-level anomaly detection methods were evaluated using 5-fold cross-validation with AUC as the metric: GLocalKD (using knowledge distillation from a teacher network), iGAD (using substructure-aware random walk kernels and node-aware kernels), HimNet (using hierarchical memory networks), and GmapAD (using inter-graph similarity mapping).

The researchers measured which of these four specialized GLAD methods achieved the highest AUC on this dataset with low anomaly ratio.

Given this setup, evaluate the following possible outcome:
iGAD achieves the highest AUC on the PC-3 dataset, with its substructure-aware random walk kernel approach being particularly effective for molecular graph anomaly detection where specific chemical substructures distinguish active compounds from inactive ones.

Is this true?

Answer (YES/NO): YES